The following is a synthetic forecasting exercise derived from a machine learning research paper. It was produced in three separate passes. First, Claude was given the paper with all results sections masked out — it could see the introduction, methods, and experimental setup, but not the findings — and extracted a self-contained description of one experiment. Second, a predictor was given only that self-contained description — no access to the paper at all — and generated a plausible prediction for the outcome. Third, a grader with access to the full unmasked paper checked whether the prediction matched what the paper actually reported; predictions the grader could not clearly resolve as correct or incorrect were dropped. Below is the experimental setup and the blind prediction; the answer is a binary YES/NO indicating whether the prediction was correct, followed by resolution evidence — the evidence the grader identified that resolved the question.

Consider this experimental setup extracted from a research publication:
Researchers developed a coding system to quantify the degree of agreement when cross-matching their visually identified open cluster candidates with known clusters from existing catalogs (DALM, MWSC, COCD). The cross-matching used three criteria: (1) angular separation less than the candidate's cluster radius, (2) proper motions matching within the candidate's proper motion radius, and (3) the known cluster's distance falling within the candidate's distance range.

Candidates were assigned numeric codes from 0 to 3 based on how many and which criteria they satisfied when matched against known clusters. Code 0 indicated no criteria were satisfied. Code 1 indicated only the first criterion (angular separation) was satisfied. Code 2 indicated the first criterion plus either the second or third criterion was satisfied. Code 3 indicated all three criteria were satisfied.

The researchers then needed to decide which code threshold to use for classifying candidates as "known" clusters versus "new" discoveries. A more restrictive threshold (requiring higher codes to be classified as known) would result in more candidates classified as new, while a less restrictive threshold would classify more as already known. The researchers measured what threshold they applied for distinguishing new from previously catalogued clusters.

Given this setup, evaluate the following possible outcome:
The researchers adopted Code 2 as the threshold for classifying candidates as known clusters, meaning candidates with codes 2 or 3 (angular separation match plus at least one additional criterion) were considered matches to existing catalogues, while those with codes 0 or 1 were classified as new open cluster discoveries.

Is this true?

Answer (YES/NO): NO